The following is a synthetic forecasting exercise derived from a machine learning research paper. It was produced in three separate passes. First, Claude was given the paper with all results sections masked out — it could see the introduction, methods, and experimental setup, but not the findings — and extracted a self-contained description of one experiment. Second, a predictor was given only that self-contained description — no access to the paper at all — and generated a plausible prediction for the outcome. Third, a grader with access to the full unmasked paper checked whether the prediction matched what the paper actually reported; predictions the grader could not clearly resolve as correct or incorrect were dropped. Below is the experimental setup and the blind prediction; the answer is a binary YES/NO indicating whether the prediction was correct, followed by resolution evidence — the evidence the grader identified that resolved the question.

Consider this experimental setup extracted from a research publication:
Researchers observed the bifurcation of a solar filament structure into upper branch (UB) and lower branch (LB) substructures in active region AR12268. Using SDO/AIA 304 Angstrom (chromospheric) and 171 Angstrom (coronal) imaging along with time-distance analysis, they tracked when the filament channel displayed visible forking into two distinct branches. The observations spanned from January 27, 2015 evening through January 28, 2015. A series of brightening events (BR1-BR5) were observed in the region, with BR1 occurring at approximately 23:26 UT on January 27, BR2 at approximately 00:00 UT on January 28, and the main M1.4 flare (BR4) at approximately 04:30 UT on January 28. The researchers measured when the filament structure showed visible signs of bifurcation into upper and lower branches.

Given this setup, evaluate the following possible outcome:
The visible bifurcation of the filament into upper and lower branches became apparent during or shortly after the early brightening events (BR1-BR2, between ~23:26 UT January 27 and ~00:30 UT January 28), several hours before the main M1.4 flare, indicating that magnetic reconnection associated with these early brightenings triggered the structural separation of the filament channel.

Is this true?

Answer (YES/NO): YES